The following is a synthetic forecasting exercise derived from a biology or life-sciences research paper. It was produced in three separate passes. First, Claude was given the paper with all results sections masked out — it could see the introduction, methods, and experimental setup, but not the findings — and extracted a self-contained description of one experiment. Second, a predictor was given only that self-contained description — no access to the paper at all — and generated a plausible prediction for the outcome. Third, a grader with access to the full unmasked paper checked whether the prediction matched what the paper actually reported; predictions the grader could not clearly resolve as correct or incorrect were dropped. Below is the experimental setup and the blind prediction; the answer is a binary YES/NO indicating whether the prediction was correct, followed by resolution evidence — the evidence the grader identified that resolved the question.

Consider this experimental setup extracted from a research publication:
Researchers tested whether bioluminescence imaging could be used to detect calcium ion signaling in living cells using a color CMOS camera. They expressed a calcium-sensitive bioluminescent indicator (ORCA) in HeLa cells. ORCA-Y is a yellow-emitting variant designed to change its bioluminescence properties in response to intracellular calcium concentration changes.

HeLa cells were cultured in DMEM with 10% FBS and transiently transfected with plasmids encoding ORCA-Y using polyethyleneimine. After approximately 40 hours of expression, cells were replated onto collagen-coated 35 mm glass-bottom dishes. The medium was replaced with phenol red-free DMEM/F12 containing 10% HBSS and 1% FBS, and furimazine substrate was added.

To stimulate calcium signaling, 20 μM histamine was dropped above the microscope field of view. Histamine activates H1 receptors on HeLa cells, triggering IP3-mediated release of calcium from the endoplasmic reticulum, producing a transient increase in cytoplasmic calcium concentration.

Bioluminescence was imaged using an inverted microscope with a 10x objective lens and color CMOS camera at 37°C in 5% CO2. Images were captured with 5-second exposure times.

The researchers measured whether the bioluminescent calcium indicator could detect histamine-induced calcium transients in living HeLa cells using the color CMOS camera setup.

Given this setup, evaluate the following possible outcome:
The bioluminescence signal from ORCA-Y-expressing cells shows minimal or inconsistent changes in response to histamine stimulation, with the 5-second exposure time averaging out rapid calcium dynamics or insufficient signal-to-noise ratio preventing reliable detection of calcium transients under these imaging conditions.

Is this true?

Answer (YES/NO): NO